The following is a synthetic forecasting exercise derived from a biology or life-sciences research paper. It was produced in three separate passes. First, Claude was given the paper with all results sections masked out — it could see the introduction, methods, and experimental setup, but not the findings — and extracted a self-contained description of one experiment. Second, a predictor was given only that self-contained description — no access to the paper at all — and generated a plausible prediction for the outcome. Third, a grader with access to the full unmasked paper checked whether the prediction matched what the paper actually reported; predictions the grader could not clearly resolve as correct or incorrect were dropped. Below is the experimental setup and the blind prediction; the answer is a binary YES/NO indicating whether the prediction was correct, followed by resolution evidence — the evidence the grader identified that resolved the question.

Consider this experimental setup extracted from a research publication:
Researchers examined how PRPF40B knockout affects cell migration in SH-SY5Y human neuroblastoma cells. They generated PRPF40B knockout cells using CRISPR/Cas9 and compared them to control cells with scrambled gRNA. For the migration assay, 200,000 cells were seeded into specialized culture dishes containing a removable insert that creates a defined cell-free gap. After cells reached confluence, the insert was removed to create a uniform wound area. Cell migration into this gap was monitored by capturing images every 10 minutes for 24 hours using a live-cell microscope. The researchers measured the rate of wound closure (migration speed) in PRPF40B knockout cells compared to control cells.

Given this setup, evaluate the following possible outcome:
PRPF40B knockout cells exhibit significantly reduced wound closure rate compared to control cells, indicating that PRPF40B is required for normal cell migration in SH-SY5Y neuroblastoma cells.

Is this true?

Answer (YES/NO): YES